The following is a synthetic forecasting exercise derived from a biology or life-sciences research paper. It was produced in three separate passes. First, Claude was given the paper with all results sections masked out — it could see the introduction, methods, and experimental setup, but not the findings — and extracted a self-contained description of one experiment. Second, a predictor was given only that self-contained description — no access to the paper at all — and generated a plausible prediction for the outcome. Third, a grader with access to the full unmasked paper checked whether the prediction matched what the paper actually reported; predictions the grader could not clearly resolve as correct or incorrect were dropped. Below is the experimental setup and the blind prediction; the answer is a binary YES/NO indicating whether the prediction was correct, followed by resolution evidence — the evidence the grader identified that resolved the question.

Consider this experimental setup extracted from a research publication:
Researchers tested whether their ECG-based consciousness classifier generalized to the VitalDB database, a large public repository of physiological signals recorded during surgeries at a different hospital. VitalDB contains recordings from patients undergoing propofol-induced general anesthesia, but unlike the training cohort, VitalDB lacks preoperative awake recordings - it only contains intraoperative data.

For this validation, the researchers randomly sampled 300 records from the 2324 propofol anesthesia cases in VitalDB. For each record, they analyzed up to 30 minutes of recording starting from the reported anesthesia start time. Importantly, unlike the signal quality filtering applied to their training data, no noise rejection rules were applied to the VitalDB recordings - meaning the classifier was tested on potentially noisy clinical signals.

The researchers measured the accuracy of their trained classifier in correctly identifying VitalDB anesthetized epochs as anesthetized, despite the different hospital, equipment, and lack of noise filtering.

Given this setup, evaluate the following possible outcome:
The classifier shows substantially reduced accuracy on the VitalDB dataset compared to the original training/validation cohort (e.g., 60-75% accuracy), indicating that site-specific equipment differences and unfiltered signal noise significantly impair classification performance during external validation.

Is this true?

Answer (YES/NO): NO